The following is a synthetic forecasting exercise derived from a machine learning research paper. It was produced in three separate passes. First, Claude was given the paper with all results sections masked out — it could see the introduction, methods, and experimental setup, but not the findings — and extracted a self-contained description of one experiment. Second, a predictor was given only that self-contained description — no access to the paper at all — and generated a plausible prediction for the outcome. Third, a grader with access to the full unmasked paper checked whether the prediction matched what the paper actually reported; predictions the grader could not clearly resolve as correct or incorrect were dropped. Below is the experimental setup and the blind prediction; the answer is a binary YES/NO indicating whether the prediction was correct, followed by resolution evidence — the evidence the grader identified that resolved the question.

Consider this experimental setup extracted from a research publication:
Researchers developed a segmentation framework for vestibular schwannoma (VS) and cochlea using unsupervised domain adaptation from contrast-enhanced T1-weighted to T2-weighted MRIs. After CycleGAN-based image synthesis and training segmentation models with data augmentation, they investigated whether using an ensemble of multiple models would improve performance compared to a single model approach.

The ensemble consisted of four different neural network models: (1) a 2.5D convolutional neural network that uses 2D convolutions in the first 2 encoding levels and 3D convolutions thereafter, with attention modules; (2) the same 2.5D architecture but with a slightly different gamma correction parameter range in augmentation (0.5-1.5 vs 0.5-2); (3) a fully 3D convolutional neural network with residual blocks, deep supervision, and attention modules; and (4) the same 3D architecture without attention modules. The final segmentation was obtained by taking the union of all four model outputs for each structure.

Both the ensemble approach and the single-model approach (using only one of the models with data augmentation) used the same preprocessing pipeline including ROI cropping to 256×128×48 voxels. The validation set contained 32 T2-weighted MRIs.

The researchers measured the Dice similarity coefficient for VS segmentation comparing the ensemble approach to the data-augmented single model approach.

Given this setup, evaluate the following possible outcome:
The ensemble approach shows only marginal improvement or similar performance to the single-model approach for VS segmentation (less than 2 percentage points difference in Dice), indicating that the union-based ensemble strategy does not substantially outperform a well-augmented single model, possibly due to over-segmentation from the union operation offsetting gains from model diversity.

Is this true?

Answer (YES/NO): NO